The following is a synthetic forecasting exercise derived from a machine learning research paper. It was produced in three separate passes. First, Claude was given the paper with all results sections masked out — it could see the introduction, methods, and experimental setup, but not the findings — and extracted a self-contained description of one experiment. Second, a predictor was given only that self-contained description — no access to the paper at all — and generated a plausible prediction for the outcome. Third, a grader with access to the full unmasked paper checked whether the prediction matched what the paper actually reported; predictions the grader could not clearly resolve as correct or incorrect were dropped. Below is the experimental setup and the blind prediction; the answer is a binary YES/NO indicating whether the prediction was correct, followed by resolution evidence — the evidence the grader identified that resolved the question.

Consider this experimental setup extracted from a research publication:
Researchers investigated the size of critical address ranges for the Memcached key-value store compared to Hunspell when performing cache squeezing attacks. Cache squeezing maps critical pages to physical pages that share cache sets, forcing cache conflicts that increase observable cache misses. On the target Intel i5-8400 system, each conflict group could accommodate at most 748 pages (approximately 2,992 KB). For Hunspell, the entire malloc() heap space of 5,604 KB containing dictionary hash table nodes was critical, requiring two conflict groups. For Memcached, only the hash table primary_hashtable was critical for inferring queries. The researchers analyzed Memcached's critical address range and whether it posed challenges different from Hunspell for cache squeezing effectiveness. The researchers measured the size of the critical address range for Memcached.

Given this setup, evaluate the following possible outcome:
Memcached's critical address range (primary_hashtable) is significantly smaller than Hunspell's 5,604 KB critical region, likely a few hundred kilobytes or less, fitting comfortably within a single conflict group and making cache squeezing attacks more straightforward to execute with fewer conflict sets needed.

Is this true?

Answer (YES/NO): NO